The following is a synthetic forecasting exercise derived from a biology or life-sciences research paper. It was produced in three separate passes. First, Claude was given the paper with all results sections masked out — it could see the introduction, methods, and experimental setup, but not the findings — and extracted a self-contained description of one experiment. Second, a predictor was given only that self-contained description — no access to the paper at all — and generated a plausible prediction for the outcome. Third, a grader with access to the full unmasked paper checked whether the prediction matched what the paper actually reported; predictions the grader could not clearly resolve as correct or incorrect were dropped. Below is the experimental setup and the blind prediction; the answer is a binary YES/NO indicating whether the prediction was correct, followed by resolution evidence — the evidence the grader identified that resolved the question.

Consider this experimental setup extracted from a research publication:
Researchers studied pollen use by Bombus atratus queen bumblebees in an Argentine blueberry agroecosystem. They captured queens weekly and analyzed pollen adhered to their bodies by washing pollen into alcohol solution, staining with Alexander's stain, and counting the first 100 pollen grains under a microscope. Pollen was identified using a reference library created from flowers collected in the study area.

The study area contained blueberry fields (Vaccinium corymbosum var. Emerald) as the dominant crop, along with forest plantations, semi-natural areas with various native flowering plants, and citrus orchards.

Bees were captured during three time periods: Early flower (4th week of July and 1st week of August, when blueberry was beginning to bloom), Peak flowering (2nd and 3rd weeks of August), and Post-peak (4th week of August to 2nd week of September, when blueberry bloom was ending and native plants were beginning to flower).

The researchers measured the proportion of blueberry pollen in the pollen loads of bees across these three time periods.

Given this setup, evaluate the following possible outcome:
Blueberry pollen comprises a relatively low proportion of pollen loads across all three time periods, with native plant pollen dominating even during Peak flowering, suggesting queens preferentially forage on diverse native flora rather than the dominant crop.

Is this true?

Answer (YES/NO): NO